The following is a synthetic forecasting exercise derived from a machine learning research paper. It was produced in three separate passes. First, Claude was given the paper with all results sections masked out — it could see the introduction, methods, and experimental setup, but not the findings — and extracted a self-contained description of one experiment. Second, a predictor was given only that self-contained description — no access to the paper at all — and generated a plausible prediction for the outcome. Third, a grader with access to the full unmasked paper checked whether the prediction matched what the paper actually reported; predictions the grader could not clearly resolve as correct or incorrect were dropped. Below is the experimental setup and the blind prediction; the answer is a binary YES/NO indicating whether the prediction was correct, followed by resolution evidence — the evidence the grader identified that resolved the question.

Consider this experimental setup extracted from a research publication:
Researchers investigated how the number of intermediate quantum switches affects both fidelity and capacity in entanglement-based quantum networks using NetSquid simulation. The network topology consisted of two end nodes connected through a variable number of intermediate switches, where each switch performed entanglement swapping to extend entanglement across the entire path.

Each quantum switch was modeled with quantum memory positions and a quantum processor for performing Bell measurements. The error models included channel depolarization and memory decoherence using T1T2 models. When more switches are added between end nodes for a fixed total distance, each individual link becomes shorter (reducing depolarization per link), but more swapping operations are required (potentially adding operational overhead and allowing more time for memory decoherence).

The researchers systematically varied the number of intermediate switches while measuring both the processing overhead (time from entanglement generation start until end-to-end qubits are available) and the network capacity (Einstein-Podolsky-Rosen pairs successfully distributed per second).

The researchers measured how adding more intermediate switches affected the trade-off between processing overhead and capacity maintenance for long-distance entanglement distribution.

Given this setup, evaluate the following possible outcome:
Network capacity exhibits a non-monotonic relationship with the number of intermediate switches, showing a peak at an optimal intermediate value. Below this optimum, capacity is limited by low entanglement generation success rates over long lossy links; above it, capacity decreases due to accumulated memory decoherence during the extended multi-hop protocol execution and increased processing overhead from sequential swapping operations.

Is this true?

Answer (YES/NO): NO